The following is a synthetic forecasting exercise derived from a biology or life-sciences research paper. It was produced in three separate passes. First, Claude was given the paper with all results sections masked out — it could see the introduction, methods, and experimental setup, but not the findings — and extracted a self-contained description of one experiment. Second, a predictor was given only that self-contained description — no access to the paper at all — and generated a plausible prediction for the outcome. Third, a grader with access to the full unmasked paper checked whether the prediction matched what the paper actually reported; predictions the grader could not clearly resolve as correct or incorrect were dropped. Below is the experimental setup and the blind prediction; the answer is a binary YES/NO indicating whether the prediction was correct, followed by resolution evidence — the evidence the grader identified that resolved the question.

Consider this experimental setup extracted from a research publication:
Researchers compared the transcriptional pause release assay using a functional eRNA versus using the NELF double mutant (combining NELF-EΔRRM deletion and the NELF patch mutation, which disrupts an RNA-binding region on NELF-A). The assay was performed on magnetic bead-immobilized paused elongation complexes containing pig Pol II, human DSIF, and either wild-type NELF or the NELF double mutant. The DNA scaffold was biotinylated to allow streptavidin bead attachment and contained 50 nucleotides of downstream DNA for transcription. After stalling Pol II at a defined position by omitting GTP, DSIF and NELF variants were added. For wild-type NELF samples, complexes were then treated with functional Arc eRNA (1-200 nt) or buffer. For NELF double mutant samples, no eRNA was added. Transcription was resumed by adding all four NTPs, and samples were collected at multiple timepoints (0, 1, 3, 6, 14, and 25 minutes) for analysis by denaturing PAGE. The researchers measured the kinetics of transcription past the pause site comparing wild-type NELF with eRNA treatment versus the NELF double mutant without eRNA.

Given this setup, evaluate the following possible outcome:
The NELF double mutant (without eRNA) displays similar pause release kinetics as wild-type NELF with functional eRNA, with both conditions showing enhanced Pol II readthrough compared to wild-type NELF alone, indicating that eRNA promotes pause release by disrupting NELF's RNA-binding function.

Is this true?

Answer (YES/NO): NO